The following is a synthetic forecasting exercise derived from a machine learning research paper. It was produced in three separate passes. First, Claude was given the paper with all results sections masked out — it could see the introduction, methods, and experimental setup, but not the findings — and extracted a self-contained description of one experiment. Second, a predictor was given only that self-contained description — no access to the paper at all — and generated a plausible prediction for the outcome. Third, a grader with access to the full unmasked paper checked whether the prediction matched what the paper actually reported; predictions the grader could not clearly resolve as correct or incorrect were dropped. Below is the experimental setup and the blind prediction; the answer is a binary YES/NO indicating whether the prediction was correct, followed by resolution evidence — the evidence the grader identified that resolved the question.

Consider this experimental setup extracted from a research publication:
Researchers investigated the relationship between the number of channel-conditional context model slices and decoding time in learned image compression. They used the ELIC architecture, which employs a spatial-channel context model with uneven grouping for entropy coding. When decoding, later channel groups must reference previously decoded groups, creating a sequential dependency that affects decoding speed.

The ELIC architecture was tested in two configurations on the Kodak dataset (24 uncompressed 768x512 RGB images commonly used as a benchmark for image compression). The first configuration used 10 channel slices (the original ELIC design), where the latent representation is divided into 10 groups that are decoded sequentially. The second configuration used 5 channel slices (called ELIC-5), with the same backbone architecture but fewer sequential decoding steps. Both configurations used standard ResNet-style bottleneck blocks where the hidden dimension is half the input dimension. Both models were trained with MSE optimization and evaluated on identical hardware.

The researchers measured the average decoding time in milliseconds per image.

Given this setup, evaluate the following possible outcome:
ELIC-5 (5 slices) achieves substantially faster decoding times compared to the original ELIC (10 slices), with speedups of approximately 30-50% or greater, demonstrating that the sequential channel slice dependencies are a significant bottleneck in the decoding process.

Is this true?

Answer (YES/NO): YES